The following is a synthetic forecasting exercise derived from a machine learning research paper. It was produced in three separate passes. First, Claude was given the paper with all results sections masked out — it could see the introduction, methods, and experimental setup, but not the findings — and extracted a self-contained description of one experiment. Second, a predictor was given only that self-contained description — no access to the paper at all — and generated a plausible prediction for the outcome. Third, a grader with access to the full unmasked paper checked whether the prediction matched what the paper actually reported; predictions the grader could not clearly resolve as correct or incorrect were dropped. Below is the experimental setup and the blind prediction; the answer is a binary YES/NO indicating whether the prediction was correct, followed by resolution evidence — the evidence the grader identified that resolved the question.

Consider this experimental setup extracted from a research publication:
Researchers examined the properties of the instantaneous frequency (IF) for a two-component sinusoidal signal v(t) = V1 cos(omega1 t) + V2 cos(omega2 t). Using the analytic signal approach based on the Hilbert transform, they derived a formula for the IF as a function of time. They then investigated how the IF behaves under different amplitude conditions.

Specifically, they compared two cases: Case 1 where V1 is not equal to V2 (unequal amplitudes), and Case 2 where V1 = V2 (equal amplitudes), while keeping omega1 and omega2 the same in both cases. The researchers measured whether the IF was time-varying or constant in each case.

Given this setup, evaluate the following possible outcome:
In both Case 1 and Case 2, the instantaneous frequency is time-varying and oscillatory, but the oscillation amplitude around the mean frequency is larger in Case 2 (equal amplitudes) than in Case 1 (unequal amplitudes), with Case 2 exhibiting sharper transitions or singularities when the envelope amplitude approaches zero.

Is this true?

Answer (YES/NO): NO